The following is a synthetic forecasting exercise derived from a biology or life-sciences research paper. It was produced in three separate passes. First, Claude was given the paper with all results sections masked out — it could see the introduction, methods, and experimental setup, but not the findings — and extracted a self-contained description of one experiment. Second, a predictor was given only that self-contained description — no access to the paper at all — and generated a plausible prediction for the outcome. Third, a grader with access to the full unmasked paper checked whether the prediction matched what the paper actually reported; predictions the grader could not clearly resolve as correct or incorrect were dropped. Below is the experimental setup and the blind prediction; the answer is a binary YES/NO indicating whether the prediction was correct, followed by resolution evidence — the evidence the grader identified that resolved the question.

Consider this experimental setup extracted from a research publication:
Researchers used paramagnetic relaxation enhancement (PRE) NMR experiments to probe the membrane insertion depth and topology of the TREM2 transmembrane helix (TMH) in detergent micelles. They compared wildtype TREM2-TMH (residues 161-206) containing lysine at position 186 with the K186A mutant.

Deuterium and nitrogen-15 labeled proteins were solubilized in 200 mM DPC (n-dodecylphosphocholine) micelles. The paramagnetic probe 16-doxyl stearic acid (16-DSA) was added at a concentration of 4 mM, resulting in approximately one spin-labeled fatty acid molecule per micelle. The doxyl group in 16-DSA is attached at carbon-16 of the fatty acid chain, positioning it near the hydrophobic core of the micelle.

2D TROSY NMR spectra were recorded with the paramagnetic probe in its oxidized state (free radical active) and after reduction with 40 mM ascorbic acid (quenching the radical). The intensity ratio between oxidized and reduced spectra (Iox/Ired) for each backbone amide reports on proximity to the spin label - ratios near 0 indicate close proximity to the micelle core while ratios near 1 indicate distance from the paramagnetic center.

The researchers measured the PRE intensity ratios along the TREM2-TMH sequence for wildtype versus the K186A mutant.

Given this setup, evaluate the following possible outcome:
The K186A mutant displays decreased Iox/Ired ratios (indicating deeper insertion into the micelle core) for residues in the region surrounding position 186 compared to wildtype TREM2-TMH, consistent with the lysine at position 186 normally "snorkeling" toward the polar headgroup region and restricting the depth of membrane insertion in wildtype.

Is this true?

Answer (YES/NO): NO